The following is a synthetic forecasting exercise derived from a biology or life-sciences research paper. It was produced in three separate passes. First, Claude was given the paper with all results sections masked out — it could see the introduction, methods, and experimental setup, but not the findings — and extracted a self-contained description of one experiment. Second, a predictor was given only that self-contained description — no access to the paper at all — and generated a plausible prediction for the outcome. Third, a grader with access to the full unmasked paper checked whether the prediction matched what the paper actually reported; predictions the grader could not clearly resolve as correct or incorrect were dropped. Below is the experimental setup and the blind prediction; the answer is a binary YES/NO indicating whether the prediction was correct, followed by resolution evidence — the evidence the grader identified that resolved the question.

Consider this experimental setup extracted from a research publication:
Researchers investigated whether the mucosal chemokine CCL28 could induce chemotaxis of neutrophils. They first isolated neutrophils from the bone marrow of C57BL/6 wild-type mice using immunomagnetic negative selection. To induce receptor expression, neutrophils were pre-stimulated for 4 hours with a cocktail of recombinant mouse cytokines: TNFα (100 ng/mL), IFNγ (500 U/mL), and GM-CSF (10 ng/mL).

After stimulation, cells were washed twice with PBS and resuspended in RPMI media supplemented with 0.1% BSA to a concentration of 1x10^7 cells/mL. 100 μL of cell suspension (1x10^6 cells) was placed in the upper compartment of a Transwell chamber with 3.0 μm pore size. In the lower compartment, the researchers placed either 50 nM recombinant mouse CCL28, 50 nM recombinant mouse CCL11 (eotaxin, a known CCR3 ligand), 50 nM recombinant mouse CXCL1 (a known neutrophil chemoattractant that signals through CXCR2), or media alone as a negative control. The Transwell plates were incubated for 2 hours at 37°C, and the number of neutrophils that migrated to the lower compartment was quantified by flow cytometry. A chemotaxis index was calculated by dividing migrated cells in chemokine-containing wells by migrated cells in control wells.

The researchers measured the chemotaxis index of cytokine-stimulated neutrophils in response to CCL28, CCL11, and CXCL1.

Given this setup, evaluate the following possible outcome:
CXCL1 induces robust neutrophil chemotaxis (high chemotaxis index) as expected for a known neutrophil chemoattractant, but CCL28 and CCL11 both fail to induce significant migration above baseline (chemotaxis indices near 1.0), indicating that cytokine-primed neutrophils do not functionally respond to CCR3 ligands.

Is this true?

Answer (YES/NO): NO